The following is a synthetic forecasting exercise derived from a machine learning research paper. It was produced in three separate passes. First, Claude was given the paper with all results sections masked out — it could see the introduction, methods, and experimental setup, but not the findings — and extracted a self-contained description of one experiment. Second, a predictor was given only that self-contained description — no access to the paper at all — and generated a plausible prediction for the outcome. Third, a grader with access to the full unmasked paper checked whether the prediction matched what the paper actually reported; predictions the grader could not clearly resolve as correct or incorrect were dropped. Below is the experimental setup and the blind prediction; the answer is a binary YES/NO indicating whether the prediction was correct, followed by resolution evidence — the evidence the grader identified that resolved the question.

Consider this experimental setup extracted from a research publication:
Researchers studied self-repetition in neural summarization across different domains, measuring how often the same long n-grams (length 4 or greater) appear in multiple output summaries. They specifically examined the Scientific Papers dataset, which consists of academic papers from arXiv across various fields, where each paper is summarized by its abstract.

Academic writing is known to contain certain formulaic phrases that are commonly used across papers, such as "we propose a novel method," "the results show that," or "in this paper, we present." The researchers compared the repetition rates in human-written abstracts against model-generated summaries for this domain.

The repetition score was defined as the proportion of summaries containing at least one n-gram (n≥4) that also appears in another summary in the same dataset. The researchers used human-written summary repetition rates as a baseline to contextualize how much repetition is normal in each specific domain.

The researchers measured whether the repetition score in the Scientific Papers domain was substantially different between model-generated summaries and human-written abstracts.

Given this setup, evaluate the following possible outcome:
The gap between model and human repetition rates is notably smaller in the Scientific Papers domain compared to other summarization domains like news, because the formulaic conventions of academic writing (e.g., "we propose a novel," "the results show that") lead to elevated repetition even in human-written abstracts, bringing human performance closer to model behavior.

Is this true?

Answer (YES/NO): YES